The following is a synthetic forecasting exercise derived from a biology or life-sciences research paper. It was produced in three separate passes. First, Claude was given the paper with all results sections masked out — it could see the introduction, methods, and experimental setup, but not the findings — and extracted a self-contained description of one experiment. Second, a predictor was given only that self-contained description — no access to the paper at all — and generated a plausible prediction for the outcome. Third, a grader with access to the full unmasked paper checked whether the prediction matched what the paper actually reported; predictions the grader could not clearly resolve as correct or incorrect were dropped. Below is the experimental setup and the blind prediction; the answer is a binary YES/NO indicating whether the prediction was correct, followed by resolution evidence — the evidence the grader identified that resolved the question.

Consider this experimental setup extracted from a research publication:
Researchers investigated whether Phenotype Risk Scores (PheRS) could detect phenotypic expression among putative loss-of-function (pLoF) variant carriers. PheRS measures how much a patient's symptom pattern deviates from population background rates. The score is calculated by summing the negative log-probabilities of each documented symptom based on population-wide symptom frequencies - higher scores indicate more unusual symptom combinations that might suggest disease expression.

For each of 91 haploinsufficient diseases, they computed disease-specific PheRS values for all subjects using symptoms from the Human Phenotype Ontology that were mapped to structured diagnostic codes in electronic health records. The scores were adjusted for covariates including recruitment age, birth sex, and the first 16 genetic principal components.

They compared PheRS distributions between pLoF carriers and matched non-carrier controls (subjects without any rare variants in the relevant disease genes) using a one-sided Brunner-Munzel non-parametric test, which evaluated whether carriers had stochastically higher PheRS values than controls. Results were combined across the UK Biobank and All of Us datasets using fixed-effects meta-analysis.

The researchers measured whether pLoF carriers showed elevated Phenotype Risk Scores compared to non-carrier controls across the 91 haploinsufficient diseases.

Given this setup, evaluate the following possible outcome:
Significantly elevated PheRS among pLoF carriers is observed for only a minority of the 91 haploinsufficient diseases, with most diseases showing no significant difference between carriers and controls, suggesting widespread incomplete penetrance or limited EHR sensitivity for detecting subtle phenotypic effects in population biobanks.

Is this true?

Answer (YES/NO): NO